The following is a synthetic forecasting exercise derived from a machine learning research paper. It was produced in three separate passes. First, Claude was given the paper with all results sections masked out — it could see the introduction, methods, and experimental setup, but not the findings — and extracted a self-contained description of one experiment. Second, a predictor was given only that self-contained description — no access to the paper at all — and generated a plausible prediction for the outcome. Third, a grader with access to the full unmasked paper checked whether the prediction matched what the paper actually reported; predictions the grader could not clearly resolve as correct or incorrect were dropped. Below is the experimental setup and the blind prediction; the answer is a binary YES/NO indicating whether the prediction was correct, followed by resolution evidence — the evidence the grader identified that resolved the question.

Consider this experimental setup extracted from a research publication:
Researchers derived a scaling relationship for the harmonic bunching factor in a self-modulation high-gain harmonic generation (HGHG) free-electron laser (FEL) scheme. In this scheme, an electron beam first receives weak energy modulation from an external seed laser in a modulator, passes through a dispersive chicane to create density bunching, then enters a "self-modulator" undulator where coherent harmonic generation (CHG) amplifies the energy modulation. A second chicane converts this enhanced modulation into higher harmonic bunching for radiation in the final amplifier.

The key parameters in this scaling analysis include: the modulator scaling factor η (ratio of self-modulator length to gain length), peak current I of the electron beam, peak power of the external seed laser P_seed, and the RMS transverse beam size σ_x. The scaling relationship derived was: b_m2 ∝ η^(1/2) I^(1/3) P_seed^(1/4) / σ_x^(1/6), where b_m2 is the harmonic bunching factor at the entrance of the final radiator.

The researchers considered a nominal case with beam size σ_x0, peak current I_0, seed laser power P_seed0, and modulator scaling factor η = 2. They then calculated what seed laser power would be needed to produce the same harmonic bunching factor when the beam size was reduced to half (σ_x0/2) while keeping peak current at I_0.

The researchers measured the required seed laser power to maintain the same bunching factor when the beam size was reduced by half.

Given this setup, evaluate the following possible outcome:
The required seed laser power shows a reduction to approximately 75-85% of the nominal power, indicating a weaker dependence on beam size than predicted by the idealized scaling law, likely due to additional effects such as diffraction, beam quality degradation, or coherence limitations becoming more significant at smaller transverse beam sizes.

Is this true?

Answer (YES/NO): NO